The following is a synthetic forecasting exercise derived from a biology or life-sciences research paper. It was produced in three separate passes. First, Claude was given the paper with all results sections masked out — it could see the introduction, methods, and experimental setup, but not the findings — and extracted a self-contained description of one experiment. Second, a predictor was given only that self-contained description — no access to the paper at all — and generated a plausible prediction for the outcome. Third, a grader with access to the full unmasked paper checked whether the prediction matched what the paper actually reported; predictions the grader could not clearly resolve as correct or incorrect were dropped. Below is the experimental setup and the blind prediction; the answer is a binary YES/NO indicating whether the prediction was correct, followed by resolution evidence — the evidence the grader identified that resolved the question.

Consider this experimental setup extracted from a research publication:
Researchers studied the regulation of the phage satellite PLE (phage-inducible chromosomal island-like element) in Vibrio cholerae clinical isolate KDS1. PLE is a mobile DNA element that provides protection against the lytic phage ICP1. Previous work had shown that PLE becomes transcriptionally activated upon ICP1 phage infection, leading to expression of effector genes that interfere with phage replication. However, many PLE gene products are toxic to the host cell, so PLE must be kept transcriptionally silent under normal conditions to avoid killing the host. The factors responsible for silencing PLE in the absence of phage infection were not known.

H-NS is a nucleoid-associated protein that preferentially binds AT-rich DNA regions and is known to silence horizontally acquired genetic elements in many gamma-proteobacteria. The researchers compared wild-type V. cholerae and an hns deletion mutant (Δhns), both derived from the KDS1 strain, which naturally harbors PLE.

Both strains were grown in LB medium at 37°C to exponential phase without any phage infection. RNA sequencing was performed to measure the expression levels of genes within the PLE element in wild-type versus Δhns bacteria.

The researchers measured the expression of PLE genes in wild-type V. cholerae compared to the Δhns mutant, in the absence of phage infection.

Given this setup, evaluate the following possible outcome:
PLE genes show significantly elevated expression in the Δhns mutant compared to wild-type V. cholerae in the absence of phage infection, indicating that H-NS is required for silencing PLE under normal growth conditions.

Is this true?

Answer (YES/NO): YES